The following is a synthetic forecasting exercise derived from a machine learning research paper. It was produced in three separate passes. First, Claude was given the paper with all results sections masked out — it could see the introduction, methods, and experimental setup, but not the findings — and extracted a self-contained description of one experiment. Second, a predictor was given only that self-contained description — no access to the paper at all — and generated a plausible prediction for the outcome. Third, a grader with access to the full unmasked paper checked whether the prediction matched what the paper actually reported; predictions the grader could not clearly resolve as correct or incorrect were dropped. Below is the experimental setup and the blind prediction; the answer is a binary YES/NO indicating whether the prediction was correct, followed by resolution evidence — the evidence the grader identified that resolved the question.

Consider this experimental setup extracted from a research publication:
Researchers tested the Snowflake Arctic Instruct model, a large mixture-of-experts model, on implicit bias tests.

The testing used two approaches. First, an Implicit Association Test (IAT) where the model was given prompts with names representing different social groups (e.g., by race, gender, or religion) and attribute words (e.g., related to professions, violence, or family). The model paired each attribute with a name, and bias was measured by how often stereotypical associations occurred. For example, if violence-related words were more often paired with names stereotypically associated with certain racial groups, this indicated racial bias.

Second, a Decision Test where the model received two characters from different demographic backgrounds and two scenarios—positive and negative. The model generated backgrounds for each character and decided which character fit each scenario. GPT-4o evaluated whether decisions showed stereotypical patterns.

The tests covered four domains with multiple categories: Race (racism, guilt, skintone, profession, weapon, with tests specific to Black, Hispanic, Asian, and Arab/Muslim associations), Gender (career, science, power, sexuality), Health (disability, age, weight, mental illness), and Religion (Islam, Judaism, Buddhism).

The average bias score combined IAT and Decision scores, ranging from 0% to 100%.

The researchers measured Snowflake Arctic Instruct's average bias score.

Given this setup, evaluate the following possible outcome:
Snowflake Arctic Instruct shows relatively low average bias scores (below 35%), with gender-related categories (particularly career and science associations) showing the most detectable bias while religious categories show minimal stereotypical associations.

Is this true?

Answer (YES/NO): NO